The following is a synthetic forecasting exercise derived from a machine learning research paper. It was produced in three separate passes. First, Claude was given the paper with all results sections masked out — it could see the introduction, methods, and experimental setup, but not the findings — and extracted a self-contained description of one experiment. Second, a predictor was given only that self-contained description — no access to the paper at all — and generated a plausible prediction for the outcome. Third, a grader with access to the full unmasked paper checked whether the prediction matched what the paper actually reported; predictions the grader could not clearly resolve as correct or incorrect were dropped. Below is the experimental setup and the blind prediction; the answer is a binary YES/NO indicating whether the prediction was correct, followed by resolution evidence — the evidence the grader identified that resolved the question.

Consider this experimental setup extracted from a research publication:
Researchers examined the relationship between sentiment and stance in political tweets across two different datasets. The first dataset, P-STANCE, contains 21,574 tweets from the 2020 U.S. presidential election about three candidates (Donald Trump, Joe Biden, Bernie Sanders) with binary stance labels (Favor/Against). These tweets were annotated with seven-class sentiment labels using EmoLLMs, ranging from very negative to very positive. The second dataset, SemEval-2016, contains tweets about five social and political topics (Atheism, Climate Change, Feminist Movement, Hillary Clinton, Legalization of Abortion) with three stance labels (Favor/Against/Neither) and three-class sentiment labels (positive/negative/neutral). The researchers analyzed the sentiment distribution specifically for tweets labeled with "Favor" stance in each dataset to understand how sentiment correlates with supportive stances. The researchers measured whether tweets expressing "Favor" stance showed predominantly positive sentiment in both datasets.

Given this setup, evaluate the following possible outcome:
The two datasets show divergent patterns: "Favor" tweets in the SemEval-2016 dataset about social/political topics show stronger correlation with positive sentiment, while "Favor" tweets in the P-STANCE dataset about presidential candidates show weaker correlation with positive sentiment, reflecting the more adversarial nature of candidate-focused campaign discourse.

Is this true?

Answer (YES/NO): NO